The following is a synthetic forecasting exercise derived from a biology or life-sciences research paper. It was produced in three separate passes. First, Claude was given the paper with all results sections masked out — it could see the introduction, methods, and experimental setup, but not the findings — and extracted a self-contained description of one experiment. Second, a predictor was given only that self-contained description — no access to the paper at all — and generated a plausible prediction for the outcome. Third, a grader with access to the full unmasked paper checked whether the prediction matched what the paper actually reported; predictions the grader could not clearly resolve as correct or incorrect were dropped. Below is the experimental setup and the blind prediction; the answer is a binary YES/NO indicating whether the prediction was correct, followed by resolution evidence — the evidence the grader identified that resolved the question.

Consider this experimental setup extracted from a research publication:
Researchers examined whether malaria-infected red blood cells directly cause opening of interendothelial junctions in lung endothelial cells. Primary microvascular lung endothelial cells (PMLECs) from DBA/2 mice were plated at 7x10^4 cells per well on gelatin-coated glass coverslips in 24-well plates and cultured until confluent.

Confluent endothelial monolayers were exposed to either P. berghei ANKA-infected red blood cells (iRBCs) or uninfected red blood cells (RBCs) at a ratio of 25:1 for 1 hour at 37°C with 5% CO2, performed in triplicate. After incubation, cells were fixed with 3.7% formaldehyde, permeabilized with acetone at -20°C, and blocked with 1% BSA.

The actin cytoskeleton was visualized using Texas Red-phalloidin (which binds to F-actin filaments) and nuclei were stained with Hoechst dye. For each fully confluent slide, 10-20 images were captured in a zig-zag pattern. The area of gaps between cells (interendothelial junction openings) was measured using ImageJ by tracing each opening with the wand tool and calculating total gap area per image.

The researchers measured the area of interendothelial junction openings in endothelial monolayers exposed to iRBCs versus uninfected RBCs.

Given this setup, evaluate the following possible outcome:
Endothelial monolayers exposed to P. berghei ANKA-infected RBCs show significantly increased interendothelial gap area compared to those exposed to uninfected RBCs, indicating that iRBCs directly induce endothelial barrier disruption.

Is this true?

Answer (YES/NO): YES